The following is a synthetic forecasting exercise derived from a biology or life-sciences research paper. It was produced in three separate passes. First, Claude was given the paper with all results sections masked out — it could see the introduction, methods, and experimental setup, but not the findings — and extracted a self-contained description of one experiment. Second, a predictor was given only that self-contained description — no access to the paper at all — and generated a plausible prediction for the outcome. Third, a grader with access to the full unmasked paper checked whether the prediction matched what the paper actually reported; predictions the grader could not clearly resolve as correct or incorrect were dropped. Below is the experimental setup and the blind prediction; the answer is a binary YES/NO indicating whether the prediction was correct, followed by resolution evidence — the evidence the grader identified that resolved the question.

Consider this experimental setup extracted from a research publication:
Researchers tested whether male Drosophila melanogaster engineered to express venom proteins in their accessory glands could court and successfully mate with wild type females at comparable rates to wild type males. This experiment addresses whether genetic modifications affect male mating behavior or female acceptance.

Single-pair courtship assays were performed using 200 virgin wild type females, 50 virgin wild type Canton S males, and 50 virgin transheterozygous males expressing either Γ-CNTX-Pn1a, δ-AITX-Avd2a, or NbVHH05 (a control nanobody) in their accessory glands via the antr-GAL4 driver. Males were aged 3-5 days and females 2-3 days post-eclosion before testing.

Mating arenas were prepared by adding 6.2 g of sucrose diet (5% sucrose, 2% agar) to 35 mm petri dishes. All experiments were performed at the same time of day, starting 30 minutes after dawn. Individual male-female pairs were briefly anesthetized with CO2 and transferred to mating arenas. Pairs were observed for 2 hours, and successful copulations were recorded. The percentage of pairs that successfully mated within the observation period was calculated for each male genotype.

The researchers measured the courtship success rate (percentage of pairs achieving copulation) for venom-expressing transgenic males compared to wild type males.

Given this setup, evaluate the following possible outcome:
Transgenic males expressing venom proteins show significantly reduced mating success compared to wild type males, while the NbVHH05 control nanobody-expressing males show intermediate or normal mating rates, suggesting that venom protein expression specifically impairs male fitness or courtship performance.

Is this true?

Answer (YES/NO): NO